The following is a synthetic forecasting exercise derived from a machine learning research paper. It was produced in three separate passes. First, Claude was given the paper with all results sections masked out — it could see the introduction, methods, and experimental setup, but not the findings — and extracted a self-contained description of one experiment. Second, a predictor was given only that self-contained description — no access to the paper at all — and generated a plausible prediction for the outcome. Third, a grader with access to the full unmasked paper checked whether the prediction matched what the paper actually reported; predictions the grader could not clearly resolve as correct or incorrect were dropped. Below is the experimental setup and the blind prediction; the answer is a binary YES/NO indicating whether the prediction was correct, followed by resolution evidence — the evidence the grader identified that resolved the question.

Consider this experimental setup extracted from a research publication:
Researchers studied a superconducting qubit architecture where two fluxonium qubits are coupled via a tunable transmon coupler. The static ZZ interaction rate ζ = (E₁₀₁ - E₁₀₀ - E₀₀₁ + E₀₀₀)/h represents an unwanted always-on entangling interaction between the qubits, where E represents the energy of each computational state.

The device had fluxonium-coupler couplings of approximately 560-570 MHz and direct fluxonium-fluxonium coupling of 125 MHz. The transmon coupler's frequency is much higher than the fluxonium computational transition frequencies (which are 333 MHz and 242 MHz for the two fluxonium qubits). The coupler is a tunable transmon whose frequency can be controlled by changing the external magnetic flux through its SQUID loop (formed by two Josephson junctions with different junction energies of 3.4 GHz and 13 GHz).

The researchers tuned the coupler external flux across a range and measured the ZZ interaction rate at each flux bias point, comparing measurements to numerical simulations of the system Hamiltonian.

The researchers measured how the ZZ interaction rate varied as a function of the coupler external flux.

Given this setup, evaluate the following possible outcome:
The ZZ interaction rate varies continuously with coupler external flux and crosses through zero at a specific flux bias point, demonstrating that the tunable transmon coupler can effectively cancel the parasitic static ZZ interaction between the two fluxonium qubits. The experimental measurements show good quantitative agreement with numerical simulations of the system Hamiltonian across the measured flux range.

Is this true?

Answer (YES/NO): NO